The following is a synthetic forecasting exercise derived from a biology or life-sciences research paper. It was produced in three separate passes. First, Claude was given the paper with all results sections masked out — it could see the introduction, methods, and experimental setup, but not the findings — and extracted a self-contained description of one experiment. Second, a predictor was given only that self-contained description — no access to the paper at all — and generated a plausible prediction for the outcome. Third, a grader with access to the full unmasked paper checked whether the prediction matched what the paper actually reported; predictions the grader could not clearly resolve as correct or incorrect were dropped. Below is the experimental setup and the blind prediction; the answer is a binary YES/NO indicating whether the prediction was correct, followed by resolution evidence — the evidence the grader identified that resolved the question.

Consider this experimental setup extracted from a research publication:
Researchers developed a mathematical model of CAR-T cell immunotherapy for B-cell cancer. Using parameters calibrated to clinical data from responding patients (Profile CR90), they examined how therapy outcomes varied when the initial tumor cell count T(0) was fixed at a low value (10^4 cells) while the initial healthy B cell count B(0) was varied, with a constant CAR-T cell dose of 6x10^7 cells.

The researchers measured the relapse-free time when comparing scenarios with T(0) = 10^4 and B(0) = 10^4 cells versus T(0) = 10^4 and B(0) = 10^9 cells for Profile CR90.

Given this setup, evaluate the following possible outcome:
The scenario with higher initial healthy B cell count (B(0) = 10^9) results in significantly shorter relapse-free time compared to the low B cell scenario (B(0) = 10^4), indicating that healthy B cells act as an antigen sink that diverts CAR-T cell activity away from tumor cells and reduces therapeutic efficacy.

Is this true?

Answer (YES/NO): NO